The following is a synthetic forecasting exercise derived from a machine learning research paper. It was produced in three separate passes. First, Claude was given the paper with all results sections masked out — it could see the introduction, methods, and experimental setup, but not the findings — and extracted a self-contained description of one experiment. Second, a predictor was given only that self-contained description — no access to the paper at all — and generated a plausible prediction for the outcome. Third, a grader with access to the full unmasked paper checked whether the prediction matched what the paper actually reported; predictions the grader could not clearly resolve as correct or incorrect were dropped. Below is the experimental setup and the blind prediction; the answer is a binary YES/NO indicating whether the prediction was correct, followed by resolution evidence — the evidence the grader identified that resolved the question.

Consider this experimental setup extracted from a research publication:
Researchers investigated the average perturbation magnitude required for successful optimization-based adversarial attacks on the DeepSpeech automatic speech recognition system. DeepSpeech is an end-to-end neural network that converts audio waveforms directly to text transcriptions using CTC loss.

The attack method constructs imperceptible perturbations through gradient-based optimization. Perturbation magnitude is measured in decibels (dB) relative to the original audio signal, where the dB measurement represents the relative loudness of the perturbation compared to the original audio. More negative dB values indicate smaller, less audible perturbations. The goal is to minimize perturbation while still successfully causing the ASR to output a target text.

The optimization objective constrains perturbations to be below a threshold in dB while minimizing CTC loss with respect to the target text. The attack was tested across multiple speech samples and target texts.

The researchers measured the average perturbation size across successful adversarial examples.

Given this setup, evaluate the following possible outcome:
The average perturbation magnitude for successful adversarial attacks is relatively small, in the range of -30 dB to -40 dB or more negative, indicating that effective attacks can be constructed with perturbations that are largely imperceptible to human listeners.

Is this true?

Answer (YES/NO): YES